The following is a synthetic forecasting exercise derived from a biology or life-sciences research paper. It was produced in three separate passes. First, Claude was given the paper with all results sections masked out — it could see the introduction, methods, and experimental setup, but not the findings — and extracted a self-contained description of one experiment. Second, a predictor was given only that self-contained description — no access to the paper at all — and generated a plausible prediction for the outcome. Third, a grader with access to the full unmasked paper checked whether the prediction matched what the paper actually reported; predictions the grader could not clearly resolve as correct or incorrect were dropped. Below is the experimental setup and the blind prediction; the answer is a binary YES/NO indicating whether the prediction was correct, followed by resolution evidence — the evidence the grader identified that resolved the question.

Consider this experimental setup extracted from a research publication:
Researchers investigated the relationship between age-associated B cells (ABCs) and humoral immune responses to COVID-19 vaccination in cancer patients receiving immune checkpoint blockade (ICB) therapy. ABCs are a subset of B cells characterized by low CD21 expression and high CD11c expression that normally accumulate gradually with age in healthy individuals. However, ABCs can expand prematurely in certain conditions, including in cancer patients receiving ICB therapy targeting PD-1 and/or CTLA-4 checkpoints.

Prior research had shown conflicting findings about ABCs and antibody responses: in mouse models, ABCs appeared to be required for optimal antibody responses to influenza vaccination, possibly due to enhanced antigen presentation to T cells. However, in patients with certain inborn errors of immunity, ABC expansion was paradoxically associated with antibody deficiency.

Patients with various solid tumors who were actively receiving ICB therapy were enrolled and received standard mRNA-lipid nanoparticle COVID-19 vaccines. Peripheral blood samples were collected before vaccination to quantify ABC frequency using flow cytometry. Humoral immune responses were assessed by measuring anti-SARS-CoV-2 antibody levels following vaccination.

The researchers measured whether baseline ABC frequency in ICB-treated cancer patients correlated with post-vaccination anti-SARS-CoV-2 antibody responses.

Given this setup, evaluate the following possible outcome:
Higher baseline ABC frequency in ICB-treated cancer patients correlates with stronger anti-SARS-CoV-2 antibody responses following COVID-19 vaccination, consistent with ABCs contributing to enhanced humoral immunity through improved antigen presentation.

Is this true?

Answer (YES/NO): NO